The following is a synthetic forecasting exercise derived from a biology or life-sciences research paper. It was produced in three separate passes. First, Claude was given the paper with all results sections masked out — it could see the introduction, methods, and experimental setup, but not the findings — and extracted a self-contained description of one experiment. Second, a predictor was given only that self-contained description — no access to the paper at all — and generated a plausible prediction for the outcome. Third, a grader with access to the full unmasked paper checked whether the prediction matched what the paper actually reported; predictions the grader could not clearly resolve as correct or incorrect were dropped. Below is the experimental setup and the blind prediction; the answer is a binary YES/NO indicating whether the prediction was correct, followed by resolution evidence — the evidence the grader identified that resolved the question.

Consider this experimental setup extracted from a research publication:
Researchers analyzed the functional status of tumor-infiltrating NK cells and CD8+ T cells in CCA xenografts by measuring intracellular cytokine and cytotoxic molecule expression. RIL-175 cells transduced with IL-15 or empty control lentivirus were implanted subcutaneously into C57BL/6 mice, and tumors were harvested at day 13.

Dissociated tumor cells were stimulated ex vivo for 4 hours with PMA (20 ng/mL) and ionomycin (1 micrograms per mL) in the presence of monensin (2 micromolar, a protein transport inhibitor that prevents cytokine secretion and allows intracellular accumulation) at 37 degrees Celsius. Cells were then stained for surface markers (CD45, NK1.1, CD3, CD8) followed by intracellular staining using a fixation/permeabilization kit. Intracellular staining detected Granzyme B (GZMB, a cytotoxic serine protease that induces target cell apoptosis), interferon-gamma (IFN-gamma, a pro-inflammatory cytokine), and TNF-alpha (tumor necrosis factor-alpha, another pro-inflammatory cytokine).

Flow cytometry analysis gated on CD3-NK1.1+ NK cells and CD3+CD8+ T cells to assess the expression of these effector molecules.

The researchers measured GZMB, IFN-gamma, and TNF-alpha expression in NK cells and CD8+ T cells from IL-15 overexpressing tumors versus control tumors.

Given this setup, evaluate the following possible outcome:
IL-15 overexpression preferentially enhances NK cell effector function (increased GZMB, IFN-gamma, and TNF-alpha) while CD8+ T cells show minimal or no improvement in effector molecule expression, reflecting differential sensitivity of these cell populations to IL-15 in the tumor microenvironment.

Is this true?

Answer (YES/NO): NO